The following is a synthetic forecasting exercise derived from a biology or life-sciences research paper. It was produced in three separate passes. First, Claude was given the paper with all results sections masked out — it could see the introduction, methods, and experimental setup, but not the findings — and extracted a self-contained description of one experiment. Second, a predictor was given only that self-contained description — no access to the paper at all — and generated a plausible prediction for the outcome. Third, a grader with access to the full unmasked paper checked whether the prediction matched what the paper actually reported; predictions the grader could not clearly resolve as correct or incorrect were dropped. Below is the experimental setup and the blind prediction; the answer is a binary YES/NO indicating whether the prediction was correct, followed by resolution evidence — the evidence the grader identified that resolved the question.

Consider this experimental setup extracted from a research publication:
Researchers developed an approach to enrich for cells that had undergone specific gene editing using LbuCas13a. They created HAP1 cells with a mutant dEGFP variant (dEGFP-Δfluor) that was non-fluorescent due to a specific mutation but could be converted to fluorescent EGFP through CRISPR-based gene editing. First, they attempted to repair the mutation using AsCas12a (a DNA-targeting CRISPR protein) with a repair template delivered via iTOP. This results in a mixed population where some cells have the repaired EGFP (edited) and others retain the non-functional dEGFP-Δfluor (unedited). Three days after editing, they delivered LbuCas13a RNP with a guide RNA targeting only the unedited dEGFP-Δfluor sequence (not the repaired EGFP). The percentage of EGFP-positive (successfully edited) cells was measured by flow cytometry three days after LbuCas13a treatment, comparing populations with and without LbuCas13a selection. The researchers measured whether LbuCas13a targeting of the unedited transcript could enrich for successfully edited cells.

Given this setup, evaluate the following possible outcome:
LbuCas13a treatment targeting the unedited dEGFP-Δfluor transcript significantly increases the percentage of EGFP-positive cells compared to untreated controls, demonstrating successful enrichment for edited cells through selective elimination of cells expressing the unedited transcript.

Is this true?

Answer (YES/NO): YES